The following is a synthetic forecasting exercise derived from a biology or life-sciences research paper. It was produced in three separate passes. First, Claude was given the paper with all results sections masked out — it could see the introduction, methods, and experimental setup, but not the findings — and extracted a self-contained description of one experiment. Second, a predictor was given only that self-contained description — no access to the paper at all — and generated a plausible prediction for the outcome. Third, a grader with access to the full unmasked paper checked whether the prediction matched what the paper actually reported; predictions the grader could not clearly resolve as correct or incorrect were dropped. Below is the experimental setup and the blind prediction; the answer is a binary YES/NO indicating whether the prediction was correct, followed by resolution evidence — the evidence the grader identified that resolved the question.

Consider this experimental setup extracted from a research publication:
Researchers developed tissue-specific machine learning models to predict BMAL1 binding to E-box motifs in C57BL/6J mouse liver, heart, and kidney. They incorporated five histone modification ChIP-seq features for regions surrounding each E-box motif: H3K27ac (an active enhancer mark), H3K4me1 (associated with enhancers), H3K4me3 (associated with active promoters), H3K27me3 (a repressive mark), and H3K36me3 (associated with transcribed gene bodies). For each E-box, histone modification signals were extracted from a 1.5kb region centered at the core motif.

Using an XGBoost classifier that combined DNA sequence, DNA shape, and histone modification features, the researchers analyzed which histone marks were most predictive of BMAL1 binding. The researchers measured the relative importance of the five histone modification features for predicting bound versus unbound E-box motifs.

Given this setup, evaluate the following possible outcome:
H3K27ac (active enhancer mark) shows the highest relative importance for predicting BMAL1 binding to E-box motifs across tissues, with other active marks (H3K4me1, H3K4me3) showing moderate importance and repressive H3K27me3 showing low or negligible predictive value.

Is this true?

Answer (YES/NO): YES